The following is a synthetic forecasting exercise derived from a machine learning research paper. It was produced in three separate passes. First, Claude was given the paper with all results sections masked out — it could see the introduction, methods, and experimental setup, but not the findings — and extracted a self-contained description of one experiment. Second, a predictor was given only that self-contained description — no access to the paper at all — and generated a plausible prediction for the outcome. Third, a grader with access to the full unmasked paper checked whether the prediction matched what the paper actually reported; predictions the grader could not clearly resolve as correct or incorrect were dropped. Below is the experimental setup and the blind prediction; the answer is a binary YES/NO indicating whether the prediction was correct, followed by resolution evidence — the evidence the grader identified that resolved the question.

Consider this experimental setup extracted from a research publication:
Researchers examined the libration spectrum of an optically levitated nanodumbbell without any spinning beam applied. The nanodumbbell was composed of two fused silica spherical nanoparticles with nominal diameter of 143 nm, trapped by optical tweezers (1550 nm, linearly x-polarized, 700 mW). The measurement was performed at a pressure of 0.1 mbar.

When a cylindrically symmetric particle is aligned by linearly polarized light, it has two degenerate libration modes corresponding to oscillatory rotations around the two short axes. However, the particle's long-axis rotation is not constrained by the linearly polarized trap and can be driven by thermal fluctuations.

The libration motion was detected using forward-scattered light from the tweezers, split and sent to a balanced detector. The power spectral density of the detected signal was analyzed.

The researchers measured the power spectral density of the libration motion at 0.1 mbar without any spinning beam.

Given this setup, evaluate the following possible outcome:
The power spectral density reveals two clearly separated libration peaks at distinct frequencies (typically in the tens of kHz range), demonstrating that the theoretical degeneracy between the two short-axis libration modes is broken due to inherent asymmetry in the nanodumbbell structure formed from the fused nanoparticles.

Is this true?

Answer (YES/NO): NO